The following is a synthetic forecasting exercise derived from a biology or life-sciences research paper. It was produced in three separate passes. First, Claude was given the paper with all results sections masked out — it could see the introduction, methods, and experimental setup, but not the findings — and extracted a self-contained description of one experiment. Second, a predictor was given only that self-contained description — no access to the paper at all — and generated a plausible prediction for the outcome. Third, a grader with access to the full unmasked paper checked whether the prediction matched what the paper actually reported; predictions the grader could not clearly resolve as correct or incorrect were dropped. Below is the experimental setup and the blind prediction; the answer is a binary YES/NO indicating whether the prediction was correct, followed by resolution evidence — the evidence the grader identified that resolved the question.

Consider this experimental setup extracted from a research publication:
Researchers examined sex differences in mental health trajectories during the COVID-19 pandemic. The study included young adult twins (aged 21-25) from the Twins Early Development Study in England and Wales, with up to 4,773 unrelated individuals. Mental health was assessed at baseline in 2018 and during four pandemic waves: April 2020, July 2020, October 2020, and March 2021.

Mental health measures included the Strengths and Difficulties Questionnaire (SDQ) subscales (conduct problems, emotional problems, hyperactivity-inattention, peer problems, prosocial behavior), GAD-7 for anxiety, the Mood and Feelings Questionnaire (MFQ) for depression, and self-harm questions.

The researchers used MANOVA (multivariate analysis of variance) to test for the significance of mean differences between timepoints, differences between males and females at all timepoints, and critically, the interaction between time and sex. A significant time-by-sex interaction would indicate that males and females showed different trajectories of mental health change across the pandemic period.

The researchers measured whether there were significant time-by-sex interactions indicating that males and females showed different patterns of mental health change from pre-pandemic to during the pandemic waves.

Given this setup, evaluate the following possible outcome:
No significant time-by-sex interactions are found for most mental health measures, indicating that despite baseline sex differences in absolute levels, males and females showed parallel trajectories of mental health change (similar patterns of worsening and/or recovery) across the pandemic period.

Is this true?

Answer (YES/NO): YES